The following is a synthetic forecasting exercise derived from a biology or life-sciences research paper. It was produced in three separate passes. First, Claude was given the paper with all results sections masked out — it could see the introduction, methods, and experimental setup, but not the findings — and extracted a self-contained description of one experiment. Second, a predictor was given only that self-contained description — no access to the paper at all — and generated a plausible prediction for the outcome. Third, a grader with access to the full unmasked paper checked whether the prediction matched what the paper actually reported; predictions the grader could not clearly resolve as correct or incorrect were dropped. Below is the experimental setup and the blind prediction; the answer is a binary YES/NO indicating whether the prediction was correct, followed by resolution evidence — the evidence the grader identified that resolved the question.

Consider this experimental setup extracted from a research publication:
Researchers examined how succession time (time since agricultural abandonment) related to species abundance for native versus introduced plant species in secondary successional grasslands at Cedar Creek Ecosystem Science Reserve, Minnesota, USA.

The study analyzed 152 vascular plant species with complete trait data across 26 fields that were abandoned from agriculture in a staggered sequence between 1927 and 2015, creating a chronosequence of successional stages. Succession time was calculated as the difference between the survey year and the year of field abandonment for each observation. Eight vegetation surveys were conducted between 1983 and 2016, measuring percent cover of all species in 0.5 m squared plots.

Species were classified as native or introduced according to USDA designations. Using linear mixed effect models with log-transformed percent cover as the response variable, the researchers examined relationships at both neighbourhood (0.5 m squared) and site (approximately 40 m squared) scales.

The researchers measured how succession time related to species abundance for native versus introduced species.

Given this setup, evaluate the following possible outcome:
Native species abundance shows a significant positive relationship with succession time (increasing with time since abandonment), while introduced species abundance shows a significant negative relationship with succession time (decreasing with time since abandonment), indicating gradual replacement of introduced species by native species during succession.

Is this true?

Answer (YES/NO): NO